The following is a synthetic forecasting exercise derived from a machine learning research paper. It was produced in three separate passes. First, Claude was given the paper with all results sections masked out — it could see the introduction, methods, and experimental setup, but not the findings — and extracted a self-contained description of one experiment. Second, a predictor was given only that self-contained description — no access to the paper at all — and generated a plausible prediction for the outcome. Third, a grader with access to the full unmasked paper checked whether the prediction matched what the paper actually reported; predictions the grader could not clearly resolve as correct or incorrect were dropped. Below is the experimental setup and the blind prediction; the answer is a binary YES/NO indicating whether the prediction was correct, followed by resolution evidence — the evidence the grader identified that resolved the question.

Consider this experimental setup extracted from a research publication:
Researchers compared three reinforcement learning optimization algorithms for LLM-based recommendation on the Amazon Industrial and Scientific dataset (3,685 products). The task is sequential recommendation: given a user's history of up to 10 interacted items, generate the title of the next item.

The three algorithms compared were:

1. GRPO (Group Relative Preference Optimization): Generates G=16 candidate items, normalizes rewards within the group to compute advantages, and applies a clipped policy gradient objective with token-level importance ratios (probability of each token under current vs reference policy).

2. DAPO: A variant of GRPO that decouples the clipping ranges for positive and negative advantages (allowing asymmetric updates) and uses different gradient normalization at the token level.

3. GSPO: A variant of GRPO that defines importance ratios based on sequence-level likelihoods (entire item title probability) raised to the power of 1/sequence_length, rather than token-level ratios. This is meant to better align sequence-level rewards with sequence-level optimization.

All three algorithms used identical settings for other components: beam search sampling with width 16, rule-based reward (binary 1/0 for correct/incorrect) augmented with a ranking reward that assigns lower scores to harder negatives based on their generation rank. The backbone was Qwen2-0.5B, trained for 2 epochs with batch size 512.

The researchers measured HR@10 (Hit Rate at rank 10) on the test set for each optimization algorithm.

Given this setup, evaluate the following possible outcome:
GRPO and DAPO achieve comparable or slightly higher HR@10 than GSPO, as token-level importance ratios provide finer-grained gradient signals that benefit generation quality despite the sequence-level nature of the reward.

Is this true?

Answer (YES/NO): NO